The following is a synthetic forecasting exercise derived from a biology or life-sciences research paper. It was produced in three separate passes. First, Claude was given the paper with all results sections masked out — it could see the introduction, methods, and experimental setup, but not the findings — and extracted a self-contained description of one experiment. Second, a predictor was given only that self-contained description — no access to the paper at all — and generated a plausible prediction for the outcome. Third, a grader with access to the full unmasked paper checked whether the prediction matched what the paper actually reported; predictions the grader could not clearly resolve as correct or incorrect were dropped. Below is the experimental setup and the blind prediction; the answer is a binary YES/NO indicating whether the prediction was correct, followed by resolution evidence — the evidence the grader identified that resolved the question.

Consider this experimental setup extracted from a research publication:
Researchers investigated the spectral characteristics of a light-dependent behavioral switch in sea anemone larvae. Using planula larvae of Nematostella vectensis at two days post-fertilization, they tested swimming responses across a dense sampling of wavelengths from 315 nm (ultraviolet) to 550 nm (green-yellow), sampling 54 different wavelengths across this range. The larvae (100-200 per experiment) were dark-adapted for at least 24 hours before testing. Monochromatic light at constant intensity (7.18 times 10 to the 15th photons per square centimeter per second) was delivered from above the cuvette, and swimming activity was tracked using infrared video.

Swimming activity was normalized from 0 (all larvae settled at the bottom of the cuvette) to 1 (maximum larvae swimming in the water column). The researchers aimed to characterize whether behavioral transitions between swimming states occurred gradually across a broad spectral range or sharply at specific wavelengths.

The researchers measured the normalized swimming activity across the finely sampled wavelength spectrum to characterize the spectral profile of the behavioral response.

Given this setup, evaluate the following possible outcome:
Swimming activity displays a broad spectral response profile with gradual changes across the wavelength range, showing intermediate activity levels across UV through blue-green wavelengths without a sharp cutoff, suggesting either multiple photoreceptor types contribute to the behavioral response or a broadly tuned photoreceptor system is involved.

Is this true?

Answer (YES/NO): NO